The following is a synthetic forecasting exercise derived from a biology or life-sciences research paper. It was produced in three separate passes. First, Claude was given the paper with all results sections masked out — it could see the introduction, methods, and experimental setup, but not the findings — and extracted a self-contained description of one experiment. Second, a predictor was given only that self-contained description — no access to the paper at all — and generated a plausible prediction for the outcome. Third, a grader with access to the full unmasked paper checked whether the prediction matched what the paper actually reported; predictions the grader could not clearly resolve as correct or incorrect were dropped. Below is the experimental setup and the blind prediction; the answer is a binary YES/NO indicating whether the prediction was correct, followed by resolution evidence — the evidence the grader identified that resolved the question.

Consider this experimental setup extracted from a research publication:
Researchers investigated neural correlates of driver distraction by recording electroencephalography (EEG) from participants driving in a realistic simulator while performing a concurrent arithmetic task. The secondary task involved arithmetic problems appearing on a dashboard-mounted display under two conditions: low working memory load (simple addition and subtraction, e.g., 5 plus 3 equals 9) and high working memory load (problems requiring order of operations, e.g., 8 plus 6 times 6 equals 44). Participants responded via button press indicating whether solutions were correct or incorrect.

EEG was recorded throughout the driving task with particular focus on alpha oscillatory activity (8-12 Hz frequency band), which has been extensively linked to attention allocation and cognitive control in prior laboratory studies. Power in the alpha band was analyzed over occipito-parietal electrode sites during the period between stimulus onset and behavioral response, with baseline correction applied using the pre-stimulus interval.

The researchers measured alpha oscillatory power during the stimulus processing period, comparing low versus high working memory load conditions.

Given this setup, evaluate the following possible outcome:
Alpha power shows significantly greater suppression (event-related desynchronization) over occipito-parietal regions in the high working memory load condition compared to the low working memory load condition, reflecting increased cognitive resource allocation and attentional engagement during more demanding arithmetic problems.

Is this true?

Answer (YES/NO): YES